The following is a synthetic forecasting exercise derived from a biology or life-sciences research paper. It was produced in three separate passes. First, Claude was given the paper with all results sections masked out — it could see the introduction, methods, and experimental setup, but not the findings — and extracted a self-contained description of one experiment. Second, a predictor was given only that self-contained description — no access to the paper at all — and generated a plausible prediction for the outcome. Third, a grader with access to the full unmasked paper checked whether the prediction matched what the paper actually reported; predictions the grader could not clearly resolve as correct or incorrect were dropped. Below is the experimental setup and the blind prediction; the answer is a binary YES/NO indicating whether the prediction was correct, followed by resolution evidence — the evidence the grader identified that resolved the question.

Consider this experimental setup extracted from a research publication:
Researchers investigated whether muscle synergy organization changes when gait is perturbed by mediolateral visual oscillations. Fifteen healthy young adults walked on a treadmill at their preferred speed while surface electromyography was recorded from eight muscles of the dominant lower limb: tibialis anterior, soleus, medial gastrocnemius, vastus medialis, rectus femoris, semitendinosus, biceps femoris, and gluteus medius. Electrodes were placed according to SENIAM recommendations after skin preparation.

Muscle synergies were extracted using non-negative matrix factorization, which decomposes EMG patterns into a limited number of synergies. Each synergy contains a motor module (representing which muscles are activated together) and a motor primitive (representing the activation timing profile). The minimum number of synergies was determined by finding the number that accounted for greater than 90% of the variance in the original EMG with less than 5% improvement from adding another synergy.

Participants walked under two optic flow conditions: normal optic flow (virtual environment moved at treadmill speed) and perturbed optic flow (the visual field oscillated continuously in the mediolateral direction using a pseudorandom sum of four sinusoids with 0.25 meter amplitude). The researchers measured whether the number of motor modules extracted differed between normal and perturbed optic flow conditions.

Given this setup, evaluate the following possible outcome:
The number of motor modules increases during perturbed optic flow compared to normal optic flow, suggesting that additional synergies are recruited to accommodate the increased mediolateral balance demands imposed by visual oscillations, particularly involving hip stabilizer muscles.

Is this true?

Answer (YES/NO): NO